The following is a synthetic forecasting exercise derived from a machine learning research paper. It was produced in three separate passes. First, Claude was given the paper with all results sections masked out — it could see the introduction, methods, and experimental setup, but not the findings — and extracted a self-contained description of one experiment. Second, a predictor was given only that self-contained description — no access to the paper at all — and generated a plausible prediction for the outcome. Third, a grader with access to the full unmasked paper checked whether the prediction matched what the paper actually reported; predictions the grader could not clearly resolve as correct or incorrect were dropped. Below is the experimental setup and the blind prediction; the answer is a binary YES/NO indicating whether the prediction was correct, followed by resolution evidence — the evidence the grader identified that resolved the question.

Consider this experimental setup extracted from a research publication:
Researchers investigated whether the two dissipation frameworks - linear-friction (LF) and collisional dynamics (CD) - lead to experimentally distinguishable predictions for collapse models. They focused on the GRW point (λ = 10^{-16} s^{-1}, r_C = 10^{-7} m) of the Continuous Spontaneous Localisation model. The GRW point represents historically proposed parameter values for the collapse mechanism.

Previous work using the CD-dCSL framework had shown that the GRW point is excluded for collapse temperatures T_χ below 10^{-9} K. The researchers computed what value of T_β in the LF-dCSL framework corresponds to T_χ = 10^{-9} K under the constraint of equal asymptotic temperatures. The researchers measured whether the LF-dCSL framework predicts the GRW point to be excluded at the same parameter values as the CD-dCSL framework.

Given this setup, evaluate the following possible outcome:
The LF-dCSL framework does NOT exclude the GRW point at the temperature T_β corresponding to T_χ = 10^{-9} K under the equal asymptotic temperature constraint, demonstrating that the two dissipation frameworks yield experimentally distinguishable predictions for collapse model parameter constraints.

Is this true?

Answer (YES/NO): YES